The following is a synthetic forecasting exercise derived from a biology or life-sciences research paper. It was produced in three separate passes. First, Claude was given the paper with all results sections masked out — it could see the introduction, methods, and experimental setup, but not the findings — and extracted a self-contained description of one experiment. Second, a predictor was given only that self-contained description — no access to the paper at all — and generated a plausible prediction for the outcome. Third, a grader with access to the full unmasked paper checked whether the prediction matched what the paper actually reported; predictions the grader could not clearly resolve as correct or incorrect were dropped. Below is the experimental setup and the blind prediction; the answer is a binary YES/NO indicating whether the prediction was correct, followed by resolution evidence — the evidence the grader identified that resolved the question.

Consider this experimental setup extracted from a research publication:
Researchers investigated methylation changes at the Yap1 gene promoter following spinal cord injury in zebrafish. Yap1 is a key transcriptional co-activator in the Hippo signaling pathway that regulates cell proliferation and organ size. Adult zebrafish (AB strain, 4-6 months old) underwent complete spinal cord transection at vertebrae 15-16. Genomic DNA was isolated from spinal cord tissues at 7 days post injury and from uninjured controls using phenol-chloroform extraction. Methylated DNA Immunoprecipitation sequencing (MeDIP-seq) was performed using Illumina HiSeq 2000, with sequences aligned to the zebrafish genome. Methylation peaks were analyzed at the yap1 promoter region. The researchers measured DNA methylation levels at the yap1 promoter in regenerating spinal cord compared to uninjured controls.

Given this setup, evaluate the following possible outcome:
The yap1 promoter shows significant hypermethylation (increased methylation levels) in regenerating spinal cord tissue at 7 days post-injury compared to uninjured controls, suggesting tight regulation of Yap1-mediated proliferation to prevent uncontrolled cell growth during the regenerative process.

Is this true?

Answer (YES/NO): NO